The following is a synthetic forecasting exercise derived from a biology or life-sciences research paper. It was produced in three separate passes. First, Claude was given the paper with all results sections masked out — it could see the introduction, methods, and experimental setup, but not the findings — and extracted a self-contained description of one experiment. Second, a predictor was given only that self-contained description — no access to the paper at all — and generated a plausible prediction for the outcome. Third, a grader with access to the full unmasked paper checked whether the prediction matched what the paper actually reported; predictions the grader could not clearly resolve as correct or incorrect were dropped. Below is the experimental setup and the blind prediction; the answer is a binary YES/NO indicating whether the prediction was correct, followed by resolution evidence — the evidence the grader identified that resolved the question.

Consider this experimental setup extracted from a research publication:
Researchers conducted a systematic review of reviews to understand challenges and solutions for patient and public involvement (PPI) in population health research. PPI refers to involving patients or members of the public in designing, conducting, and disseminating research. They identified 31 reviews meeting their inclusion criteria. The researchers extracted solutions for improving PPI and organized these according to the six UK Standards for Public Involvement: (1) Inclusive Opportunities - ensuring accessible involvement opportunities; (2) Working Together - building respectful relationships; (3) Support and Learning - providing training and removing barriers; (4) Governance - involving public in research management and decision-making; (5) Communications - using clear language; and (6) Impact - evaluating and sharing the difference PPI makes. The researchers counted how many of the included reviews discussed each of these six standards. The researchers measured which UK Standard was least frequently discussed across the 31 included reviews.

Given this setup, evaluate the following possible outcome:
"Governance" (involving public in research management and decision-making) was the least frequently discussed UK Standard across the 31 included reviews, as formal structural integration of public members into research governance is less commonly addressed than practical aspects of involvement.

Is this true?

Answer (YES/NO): YES